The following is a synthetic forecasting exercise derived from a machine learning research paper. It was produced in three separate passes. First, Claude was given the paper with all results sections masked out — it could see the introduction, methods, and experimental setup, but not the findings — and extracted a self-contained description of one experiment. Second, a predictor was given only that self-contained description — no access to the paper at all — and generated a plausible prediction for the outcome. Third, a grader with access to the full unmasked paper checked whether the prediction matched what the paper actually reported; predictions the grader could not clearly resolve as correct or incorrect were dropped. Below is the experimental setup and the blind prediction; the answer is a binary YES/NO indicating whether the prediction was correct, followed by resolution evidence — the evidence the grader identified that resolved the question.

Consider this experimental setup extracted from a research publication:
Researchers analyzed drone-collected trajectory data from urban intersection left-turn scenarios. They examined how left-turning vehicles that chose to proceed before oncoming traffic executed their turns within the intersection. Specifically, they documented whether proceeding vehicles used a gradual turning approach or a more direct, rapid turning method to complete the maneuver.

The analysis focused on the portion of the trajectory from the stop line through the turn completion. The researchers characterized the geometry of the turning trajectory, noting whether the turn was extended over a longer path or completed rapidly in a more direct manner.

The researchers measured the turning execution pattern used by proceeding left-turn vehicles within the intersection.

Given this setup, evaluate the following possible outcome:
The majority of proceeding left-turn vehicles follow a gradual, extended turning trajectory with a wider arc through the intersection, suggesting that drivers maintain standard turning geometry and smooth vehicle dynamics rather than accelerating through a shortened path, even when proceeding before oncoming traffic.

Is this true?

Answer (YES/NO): NO